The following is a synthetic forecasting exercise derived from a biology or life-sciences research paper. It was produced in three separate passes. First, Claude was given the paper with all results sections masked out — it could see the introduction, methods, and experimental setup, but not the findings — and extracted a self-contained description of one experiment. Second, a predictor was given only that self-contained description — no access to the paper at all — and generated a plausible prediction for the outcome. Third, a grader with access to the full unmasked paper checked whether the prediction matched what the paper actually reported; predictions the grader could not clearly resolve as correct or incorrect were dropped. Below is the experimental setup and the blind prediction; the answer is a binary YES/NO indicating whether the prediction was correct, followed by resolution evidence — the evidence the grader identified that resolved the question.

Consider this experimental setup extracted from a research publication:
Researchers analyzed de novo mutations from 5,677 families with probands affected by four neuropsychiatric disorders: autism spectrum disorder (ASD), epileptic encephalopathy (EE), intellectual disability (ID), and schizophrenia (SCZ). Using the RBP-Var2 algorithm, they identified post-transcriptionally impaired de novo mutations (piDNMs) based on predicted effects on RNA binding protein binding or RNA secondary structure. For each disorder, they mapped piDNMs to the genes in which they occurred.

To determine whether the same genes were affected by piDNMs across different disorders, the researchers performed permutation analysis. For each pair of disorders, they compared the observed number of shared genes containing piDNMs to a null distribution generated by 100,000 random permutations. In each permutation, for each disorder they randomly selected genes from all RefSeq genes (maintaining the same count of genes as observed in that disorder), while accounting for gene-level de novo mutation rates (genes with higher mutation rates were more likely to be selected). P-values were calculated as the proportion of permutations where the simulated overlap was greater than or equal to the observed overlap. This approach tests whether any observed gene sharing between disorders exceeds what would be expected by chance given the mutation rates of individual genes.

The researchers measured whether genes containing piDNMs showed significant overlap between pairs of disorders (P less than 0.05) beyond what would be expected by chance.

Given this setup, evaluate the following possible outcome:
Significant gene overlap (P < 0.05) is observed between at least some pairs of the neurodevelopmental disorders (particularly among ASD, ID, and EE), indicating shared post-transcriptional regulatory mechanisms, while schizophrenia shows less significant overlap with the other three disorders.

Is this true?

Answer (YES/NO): YES